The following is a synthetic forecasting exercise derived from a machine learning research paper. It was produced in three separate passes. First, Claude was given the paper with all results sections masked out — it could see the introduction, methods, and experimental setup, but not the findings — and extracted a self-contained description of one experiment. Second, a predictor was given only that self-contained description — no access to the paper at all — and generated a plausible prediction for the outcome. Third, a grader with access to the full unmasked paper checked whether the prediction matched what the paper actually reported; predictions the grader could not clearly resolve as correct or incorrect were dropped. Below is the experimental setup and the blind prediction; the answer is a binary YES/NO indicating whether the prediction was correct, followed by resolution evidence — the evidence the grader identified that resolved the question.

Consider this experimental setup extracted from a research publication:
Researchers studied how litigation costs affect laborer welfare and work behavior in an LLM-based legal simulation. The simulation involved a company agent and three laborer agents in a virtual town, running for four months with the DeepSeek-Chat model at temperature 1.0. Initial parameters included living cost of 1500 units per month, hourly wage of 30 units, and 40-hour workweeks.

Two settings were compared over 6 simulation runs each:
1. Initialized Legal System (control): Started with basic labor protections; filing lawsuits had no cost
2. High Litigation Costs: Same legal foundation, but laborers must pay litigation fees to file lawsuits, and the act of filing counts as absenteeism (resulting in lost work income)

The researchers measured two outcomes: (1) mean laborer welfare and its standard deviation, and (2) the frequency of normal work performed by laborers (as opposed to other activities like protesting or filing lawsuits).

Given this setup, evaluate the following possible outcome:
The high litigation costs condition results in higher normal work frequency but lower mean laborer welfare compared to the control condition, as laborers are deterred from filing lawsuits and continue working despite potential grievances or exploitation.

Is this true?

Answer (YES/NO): YES